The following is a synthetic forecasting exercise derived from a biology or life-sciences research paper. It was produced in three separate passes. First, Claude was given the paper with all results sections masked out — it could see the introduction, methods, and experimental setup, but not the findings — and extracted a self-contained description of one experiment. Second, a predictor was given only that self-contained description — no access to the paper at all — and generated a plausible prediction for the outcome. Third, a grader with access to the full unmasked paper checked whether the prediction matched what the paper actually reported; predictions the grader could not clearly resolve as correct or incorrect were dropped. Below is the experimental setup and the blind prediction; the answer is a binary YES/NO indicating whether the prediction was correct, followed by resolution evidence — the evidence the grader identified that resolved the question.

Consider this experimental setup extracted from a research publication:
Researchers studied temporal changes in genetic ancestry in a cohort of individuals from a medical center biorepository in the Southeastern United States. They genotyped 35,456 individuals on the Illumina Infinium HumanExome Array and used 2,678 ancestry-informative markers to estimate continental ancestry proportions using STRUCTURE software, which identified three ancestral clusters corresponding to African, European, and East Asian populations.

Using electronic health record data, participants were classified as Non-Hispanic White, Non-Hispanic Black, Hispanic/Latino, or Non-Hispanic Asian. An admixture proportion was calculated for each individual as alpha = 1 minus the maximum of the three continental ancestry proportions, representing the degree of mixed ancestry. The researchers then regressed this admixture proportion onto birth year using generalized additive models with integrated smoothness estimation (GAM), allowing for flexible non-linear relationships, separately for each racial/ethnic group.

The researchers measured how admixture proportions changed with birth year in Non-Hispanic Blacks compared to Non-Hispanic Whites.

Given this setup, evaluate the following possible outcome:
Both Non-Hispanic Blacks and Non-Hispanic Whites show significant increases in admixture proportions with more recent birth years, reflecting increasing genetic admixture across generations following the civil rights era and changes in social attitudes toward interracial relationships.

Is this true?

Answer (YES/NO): YES